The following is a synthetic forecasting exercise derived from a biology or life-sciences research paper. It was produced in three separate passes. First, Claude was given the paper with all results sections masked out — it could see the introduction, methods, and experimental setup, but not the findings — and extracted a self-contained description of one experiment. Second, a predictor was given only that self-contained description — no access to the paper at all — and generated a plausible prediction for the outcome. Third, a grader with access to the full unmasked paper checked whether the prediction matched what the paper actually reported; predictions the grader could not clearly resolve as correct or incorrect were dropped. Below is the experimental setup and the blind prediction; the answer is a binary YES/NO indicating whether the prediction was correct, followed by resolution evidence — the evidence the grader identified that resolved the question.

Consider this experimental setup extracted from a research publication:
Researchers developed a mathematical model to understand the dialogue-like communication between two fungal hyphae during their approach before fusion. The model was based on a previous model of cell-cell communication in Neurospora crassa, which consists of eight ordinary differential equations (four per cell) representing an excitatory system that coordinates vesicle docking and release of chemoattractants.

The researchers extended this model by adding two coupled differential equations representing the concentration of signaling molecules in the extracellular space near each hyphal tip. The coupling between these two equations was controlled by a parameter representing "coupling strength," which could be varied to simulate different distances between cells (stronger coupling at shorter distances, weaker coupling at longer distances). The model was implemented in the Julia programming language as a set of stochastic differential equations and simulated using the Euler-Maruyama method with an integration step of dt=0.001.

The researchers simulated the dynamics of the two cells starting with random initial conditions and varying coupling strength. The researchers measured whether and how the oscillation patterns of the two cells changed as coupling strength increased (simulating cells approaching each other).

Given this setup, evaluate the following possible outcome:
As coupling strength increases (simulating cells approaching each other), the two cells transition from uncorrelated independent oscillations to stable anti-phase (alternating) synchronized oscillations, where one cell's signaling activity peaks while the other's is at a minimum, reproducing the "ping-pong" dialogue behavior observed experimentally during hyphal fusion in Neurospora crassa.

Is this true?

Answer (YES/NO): YES